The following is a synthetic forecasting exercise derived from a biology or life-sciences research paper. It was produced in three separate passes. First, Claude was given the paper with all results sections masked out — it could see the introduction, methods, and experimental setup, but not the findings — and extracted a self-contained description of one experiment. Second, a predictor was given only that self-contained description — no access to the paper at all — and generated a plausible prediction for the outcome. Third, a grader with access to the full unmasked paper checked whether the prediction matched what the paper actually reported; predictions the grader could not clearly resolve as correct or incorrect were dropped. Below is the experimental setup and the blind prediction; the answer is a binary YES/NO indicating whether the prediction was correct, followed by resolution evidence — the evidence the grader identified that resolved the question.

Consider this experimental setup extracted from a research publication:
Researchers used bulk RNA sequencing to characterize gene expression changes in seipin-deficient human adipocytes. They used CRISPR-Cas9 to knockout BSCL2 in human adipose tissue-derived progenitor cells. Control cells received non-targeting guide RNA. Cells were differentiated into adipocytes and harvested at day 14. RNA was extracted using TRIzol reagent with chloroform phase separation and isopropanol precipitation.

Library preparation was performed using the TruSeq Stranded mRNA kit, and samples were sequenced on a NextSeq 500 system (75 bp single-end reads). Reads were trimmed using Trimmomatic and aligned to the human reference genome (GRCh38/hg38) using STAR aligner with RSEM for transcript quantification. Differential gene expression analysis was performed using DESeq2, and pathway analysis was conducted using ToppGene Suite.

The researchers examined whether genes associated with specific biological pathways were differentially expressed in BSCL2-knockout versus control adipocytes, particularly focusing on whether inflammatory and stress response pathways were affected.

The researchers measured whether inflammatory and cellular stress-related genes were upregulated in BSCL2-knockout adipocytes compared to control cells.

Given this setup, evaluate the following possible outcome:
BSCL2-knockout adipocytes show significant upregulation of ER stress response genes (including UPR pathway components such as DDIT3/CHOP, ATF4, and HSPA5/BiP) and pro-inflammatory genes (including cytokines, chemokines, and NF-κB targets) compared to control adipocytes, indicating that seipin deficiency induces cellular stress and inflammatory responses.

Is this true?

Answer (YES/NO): NO